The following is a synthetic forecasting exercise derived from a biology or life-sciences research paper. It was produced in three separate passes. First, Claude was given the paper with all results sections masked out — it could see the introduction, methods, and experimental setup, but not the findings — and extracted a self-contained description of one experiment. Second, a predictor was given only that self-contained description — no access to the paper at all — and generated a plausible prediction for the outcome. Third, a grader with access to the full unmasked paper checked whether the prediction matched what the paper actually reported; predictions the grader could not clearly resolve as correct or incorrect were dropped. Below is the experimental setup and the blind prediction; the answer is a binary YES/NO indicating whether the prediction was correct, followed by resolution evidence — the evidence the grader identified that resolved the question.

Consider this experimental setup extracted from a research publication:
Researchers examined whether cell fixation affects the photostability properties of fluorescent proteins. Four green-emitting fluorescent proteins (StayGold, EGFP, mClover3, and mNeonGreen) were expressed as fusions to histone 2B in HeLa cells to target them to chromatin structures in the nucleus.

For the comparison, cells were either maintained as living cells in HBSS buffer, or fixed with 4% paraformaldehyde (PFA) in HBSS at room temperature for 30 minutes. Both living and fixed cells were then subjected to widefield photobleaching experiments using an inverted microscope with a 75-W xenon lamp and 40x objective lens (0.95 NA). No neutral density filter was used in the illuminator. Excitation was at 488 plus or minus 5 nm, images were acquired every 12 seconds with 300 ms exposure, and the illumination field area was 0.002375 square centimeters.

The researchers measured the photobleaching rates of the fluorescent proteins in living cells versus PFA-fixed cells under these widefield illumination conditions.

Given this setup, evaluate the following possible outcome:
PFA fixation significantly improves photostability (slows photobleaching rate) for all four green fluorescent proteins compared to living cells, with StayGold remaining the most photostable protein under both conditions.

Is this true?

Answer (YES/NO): NO